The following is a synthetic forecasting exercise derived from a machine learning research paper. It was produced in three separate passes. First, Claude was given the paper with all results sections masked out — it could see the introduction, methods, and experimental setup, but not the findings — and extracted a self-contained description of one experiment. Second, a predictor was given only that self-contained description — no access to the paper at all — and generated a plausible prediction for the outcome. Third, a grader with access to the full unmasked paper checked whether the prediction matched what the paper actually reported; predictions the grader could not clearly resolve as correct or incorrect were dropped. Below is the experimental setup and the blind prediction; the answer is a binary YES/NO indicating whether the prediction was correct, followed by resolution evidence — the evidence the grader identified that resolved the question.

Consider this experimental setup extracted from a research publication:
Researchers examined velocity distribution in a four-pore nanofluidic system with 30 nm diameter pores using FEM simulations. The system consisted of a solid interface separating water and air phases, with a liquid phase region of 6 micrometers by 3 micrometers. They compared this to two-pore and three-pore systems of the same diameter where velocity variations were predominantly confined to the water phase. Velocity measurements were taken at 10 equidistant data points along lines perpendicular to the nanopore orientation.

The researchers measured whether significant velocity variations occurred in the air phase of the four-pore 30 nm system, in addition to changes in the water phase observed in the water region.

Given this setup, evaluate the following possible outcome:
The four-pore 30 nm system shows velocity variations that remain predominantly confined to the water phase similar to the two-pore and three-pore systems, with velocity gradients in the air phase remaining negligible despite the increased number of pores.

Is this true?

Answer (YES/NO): NO